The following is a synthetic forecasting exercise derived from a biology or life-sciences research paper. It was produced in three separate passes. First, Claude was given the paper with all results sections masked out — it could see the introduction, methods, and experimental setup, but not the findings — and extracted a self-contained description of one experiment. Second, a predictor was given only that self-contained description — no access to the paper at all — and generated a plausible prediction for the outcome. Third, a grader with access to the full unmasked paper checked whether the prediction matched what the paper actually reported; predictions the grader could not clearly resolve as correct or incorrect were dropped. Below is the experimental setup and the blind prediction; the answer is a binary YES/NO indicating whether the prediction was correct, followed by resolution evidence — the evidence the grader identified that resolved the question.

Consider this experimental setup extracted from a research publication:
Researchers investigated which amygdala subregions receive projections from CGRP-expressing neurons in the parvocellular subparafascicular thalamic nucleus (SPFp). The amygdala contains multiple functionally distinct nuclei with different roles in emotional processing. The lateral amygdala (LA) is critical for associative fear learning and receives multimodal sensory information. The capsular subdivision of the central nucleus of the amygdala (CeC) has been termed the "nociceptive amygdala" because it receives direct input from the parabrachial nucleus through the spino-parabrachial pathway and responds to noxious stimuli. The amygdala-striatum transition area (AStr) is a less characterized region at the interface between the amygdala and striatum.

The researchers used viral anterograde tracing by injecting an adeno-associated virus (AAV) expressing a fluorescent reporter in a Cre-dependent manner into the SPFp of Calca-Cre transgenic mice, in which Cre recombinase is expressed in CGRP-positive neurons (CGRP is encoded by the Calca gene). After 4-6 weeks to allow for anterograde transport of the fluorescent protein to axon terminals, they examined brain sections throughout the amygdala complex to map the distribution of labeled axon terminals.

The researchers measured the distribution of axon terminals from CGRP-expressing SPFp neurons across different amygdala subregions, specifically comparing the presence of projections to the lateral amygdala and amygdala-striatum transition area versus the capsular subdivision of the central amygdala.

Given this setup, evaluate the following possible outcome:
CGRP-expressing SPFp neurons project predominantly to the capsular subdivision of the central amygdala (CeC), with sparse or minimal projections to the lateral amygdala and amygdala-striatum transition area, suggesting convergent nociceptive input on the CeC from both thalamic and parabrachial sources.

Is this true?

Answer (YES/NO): NO